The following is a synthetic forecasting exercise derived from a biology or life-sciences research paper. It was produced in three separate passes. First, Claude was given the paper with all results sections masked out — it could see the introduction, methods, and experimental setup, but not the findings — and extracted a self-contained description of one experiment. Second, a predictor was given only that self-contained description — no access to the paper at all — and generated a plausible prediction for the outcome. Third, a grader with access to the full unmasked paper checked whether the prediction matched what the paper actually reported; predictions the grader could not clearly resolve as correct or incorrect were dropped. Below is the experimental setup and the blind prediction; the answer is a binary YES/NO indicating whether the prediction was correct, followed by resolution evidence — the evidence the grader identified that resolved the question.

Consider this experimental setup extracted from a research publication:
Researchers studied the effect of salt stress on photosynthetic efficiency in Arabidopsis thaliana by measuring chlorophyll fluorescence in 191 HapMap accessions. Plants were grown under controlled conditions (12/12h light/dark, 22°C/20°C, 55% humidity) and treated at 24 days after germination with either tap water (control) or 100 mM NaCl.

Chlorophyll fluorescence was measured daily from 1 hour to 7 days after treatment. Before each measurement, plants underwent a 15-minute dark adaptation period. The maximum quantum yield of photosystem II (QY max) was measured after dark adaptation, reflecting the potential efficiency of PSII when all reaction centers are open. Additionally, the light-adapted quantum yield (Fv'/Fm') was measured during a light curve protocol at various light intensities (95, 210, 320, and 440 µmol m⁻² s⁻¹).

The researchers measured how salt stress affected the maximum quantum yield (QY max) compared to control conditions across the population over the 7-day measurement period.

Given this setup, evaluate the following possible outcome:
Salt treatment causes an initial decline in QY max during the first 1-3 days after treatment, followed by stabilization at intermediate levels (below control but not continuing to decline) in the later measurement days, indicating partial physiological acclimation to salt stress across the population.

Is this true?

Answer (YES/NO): NO